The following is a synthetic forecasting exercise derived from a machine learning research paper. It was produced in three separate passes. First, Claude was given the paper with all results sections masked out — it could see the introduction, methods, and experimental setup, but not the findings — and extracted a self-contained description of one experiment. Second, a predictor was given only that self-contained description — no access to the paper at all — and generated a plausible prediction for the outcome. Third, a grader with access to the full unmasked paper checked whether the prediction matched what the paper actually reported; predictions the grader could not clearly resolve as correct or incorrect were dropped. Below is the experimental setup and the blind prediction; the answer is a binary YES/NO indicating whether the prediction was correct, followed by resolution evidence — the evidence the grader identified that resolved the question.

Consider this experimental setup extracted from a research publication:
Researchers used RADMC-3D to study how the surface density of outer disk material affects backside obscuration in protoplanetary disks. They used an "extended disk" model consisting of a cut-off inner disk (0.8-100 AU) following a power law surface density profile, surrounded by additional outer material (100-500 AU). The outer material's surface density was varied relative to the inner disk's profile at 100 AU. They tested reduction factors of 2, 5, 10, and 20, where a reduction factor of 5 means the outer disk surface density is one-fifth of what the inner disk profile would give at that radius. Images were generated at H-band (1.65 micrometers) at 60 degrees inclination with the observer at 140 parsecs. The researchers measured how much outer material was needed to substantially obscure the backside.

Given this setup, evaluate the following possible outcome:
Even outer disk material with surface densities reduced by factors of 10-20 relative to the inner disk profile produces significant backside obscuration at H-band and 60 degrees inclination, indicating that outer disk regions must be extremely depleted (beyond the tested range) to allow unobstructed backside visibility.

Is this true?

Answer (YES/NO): NO